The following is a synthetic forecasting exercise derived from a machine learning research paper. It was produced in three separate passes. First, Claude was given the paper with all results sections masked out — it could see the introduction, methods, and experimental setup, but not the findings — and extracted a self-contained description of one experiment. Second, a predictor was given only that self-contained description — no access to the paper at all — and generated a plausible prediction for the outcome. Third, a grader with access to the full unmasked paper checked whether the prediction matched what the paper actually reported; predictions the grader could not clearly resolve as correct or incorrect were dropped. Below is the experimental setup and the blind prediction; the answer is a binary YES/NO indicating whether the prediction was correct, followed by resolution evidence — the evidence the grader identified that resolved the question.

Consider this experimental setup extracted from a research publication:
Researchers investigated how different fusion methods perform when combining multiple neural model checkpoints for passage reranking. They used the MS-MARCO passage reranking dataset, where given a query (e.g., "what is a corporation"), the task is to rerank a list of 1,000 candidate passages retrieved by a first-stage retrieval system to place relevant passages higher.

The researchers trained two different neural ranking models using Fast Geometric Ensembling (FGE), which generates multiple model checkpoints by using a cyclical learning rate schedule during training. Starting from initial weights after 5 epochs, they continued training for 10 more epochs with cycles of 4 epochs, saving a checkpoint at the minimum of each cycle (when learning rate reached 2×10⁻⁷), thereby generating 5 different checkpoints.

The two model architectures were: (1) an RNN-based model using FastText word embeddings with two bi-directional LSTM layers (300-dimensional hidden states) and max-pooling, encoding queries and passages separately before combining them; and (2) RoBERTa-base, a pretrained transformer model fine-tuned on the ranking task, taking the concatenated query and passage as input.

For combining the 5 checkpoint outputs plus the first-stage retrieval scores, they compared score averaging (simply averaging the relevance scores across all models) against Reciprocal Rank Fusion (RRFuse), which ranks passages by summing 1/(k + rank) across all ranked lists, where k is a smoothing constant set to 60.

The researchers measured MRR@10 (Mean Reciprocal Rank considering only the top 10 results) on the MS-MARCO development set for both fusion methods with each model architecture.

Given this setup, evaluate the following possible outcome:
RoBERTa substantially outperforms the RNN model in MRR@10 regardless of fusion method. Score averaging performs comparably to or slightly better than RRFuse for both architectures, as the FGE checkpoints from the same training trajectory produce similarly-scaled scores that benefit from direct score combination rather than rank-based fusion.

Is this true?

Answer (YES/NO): NO